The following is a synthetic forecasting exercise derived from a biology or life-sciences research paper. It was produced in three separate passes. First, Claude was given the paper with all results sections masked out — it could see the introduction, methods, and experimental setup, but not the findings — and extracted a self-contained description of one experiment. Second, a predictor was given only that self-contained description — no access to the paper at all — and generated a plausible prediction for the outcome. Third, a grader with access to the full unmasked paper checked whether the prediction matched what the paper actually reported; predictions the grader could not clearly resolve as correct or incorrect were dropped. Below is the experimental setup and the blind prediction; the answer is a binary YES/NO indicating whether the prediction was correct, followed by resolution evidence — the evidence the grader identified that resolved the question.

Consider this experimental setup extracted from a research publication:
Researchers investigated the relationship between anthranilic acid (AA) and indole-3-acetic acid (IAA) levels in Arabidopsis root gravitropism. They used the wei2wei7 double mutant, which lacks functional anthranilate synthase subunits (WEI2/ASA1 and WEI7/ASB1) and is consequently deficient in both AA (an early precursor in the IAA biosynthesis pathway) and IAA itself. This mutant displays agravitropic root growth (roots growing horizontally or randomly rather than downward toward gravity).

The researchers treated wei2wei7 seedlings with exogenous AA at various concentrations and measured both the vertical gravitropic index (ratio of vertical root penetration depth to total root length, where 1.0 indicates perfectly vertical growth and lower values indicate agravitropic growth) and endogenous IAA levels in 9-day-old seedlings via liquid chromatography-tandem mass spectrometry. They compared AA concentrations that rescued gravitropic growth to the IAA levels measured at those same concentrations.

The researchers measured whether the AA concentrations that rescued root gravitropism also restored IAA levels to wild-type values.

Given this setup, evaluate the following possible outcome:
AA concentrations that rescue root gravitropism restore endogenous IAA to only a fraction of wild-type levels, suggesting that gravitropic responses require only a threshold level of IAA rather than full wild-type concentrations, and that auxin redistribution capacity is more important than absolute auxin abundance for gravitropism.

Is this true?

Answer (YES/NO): NO